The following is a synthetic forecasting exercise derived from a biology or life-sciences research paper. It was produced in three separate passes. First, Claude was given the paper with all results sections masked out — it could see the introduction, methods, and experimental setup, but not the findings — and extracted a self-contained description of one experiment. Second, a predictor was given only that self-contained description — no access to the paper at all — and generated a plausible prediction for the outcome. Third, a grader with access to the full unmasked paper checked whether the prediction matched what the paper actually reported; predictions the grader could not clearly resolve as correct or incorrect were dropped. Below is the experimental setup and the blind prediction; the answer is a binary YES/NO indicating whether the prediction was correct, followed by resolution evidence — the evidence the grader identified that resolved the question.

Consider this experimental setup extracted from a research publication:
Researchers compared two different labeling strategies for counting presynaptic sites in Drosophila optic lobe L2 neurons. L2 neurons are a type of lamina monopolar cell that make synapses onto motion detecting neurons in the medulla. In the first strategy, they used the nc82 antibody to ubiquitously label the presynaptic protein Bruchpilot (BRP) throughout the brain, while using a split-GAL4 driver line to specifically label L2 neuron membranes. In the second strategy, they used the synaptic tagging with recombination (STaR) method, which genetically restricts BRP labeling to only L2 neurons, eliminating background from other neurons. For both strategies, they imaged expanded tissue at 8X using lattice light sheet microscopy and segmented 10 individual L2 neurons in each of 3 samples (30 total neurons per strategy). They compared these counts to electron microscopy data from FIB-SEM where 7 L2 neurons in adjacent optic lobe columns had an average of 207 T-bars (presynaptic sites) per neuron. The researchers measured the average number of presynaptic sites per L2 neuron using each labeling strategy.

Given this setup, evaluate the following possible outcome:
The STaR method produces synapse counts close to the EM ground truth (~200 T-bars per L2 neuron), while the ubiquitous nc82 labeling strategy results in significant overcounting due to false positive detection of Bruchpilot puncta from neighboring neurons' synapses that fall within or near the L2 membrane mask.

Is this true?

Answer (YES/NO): NO